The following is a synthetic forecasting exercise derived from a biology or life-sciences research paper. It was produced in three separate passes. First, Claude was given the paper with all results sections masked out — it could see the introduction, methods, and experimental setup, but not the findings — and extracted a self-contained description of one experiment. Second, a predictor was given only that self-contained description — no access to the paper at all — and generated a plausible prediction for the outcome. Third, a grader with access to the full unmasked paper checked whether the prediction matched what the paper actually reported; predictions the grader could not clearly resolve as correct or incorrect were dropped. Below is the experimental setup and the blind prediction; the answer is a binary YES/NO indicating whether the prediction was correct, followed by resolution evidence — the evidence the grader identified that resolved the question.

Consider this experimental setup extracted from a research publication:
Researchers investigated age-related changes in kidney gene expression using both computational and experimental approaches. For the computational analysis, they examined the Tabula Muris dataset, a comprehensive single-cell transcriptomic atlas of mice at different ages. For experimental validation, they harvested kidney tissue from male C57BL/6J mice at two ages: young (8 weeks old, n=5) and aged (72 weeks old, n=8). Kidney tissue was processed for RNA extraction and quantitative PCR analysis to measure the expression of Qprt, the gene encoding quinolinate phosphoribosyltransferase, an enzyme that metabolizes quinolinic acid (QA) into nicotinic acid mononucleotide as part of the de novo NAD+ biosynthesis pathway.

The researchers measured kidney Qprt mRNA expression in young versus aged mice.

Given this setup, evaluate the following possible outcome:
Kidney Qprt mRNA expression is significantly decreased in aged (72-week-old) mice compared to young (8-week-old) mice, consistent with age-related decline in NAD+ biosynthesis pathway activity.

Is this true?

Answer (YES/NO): YES